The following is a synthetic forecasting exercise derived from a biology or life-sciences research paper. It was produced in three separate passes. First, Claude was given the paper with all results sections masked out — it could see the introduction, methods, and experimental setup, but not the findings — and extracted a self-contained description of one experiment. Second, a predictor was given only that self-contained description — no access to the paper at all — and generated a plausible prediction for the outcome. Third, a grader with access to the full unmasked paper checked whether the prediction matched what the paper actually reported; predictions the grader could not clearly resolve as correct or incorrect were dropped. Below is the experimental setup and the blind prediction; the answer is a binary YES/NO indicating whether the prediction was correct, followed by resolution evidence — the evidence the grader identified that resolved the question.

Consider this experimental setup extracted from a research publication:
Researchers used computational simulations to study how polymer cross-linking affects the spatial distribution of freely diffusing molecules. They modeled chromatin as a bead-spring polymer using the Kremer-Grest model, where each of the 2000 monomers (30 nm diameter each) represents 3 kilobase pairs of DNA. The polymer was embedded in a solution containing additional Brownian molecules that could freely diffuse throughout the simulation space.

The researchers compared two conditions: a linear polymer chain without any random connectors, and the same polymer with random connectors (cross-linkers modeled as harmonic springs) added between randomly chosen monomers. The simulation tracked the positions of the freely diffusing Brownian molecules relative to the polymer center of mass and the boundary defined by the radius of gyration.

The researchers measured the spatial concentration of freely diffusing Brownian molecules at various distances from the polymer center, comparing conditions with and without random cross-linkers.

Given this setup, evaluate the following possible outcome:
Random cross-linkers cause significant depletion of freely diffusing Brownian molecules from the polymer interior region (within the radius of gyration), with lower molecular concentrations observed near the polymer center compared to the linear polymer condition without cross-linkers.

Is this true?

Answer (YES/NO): YES